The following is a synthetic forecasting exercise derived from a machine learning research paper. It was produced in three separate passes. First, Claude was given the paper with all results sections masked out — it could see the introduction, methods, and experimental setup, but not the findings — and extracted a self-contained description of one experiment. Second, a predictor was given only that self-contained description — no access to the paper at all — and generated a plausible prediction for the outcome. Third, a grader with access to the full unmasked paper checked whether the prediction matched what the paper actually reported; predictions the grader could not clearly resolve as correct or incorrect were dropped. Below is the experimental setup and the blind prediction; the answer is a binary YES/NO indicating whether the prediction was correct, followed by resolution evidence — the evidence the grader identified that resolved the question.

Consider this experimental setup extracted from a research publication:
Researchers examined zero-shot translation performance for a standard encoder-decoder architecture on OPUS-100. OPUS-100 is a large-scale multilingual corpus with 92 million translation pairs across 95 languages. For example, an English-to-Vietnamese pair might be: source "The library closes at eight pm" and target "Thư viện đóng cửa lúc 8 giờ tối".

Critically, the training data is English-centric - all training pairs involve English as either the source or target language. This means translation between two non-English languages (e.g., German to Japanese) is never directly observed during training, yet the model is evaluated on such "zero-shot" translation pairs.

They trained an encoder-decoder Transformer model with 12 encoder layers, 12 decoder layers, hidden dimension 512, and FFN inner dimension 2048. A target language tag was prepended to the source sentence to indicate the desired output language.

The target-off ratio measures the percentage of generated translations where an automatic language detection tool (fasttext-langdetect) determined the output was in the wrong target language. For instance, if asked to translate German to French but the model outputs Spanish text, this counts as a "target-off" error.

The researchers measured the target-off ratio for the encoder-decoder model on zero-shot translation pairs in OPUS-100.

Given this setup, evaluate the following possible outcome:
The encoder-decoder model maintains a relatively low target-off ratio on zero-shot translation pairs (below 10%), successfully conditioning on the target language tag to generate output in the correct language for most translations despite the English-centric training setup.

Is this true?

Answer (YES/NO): NO